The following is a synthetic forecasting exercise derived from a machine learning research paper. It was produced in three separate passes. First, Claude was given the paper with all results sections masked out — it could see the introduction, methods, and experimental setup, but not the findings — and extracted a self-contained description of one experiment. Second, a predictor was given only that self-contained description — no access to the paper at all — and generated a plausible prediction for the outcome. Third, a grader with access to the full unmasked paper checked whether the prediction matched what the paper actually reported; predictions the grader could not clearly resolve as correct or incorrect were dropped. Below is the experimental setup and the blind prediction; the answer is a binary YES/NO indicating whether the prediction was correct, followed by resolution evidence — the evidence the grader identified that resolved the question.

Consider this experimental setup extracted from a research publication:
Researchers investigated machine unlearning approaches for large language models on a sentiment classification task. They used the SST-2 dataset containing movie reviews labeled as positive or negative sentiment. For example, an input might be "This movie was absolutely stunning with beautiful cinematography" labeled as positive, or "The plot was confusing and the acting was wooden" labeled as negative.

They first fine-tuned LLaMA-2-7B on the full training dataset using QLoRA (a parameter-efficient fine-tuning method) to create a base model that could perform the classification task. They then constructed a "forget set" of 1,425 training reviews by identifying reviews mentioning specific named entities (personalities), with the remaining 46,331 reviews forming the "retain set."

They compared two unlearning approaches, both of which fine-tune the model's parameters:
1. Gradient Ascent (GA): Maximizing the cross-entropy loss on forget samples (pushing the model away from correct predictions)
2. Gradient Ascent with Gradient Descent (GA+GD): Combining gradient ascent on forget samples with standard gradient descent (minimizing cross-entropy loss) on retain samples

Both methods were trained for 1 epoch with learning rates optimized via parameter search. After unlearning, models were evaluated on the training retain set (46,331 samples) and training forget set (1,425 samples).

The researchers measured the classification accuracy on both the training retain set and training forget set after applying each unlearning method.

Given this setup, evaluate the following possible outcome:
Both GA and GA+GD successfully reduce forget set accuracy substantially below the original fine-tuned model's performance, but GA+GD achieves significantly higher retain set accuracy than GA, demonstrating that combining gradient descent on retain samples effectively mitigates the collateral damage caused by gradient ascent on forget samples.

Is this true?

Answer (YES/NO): YES